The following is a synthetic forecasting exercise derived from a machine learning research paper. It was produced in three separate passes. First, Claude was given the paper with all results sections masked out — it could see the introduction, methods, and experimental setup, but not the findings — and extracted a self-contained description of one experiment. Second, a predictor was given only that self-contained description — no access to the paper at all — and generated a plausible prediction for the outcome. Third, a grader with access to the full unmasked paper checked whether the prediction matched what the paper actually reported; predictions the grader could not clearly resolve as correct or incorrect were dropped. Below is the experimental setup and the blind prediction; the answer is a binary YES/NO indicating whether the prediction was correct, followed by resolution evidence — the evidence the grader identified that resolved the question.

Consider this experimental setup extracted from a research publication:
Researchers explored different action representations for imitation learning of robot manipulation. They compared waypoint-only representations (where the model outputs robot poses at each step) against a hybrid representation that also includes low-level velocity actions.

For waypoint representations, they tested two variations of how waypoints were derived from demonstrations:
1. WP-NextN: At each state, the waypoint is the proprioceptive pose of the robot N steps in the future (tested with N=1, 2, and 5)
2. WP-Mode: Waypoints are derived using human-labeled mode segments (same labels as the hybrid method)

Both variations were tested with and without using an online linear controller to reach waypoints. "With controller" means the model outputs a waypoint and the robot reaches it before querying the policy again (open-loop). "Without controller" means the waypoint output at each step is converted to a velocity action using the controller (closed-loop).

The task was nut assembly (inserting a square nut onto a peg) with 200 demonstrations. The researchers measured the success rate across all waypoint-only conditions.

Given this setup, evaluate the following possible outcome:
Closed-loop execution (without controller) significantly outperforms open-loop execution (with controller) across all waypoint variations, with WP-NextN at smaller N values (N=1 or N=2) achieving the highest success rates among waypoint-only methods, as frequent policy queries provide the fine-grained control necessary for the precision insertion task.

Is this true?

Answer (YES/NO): NO